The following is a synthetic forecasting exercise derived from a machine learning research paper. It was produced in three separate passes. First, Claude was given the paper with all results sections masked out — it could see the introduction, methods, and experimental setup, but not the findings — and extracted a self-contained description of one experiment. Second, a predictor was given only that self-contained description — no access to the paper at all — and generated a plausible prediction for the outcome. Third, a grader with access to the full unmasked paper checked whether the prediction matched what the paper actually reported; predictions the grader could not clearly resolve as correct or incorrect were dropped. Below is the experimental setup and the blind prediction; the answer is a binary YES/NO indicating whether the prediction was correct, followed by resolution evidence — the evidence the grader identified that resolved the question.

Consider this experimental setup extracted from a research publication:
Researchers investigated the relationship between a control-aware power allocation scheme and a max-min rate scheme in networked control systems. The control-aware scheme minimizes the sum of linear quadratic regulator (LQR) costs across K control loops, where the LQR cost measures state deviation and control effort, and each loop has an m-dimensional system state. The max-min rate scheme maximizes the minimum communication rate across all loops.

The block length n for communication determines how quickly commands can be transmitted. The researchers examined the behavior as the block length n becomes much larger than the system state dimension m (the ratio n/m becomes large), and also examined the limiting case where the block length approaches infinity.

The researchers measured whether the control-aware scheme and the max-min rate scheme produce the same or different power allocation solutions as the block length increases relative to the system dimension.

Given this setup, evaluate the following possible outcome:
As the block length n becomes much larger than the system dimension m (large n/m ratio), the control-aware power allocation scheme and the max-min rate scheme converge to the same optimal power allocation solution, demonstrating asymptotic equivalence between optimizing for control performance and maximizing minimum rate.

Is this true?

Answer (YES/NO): YES